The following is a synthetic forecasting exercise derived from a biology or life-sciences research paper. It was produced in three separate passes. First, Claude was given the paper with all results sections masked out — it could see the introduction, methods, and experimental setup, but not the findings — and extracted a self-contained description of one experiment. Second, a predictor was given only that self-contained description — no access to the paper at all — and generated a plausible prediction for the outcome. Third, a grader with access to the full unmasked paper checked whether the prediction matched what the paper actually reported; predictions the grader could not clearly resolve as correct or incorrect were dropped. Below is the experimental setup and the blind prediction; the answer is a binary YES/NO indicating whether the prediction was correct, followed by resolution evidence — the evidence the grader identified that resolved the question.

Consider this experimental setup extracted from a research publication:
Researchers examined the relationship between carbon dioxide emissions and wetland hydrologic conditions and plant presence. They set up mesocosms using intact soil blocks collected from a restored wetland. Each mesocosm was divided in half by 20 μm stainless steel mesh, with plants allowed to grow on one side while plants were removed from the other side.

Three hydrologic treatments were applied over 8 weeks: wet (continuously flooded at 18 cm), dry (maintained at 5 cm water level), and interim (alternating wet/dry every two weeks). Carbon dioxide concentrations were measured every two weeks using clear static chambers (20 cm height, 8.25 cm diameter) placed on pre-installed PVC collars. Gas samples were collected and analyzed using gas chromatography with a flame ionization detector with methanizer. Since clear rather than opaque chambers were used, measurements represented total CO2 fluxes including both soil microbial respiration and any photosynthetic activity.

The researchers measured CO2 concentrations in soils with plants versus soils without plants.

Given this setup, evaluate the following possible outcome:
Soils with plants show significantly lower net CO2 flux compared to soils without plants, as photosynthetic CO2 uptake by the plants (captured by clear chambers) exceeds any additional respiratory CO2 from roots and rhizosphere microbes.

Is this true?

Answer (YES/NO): YES